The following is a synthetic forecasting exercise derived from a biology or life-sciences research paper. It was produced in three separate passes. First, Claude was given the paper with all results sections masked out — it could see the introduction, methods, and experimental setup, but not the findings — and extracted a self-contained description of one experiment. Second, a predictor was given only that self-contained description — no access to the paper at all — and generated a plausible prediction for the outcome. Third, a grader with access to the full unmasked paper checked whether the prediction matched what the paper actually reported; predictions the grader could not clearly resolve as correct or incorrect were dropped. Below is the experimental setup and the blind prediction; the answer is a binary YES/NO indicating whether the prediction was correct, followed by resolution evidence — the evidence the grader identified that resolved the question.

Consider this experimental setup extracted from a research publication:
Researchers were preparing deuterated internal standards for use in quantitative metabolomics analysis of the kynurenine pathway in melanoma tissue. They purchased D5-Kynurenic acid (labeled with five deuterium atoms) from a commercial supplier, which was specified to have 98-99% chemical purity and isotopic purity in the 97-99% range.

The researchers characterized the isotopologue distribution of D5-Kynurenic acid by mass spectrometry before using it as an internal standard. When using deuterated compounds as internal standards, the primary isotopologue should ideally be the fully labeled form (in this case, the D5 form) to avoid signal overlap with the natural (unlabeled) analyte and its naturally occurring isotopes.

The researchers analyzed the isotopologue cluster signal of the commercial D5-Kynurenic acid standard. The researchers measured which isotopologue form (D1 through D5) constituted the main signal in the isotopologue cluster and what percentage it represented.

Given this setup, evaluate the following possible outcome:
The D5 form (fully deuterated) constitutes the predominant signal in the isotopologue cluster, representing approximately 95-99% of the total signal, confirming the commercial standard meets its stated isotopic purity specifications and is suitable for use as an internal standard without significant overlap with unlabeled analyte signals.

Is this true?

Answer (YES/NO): NO